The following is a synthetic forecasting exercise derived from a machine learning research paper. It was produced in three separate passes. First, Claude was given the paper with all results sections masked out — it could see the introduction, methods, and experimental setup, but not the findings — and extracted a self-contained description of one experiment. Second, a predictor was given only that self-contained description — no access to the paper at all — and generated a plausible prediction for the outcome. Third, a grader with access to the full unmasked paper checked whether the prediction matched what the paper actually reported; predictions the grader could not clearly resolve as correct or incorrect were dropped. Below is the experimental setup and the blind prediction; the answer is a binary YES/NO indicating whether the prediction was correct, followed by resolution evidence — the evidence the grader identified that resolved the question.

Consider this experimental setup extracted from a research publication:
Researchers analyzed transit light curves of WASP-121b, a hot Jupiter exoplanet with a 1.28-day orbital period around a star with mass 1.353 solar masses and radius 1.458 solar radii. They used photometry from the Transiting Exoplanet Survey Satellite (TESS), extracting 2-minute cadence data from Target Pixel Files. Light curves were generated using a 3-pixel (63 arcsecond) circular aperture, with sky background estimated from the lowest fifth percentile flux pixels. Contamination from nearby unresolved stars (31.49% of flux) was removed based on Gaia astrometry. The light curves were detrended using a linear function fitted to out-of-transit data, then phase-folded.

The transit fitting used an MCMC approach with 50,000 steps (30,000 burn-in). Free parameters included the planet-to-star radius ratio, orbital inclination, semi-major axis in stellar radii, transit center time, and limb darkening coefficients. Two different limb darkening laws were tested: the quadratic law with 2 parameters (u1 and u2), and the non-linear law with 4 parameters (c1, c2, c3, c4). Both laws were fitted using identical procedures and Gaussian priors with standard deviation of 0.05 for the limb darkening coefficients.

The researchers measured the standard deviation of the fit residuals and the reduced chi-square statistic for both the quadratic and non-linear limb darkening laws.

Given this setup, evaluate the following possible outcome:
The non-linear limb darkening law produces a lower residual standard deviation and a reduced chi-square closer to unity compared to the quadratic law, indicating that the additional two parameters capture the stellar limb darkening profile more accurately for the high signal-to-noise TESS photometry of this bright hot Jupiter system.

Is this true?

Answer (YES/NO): NO